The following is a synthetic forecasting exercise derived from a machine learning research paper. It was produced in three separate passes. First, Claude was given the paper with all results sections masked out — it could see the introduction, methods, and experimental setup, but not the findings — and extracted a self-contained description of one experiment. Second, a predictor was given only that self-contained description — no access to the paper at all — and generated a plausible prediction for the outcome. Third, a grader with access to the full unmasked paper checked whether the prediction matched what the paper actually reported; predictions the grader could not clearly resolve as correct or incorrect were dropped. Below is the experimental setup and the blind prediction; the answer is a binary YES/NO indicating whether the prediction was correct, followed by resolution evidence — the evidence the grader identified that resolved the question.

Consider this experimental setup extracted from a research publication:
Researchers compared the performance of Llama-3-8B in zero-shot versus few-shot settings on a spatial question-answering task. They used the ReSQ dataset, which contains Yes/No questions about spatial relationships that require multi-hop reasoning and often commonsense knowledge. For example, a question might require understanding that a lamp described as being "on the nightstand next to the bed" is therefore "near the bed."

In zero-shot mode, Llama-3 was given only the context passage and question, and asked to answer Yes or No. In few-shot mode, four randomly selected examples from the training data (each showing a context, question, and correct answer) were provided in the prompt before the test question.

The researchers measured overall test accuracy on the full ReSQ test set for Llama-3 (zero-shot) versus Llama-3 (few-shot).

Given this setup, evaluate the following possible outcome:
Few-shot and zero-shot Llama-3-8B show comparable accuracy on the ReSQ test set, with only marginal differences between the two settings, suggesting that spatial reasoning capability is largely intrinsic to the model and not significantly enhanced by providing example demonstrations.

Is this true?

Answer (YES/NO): NO